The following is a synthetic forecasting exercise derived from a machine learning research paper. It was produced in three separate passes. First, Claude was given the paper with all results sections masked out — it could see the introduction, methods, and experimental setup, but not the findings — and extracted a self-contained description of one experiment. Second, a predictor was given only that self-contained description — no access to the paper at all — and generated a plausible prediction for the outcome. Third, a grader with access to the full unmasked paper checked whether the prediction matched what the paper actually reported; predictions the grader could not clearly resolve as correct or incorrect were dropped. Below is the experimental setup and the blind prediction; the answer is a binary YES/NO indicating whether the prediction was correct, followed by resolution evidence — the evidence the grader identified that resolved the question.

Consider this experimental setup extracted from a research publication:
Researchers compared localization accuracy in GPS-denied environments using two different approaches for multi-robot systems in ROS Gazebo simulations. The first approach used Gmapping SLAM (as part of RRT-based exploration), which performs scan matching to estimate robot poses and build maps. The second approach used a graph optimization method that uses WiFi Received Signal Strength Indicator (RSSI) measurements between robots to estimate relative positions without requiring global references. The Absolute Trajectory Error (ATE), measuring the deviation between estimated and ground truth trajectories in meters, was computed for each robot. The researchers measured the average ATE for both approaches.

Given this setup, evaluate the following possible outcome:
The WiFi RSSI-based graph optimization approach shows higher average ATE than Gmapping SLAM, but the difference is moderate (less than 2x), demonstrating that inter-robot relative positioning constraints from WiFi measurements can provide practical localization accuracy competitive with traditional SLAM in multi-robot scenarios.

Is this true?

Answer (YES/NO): NO